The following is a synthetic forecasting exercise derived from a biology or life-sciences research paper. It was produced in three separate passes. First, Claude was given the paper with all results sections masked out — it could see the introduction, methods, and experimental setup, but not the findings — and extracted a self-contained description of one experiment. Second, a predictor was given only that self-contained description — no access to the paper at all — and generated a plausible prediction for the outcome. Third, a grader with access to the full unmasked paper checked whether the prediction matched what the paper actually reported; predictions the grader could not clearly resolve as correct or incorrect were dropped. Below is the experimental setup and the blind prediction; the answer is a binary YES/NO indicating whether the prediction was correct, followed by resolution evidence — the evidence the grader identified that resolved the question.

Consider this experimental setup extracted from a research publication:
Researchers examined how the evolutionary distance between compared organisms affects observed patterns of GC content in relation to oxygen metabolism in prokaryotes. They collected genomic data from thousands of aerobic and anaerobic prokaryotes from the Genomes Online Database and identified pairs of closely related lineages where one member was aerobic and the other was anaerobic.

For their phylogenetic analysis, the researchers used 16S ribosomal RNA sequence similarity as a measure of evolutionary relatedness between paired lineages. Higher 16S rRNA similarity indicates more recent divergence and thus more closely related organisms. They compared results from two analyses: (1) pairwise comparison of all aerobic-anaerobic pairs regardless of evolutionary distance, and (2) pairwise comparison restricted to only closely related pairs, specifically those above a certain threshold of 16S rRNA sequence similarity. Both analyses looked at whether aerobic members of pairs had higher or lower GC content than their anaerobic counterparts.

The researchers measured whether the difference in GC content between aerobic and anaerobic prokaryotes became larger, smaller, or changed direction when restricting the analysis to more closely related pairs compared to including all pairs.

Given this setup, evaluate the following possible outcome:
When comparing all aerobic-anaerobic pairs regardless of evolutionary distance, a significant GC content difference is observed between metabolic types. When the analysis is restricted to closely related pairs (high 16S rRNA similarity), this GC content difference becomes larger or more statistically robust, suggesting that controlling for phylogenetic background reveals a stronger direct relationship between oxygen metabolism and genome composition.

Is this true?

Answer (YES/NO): YES